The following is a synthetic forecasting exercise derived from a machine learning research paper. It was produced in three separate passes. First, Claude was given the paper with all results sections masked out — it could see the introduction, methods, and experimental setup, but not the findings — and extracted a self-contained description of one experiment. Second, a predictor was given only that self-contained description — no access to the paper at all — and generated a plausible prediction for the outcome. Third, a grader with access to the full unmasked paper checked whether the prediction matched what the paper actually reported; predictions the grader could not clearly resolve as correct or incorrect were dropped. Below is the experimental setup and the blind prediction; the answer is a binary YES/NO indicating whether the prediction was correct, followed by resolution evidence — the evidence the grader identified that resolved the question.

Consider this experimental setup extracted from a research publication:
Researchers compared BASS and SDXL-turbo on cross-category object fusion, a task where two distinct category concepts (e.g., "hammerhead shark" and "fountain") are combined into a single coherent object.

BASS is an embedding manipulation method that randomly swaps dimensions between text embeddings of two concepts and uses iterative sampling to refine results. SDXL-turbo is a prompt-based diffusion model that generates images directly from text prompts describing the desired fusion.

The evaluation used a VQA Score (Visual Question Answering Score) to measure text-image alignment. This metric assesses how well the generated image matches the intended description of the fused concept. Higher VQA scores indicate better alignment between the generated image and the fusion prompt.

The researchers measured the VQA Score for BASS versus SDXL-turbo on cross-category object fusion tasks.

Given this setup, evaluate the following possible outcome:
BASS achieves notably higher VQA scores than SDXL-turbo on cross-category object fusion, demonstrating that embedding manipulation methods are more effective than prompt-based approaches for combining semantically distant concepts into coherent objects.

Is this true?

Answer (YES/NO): NO